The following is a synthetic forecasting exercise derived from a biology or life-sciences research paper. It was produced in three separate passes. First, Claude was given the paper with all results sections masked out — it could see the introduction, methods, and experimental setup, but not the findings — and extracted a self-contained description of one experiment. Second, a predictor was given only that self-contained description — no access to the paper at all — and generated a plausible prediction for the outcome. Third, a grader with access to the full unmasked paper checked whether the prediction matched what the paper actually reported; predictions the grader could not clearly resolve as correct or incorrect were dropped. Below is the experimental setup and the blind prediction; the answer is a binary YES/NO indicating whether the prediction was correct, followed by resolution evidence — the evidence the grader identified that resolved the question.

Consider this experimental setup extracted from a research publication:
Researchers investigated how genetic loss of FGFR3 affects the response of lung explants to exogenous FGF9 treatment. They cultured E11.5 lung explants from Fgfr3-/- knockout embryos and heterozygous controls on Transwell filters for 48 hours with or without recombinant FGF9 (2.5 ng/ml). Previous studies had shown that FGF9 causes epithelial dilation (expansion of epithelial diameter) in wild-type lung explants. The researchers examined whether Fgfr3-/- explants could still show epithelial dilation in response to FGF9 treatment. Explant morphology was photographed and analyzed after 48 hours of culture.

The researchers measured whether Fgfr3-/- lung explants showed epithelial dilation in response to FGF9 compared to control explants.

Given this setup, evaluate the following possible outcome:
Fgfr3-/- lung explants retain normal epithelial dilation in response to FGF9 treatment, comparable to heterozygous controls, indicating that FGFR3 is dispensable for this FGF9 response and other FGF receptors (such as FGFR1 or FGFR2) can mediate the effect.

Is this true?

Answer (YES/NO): NO